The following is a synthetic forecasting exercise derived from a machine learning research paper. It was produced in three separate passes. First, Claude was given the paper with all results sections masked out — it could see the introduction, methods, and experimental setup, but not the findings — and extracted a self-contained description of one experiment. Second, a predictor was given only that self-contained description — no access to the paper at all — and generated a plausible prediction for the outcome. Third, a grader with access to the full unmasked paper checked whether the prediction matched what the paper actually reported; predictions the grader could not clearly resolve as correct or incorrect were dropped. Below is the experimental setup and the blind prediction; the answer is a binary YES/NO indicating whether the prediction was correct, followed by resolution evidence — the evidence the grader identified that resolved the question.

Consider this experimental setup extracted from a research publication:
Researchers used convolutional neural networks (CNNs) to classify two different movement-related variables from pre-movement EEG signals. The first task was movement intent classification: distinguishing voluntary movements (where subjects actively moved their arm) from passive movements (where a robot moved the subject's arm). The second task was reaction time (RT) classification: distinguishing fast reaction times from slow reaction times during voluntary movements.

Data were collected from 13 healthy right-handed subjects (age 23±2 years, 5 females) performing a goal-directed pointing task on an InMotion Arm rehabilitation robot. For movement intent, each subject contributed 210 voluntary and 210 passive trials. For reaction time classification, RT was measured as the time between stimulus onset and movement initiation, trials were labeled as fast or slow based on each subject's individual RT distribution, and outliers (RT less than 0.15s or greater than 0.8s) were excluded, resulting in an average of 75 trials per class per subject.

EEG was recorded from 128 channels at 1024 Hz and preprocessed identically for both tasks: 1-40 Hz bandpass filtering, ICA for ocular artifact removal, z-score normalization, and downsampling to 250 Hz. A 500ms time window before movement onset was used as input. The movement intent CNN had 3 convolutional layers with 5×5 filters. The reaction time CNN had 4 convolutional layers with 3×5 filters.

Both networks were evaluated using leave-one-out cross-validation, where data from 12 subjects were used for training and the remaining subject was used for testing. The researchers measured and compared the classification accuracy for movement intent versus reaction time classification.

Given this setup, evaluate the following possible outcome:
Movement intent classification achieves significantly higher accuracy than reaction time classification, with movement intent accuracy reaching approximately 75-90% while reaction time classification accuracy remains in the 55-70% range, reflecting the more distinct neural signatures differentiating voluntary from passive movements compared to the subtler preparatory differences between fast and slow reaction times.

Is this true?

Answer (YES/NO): NO